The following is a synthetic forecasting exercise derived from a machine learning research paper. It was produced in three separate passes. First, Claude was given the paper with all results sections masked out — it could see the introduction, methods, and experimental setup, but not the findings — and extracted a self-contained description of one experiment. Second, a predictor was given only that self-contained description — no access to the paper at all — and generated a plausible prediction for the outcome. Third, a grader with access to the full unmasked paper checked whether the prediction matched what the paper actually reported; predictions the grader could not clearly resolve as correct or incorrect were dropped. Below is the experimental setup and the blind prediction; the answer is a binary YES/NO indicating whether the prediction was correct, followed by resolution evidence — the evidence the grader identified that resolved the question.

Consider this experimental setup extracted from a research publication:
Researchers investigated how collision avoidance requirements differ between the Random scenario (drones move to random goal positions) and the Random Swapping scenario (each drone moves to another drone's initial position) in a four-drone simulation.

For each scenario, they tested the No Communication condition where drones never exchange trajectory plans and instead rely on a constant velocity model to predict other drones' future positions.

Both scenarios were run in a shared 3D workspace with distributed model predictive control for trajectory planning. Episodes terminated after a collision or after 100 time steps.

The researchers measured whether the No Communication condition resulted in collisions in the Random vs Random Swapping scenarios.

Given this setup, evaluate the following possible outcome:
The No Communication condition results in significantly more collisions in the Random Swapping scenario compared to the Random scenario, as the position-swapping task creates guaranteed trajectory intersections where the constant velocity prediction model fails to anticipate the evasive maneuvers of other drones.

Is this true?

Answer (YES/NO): NO